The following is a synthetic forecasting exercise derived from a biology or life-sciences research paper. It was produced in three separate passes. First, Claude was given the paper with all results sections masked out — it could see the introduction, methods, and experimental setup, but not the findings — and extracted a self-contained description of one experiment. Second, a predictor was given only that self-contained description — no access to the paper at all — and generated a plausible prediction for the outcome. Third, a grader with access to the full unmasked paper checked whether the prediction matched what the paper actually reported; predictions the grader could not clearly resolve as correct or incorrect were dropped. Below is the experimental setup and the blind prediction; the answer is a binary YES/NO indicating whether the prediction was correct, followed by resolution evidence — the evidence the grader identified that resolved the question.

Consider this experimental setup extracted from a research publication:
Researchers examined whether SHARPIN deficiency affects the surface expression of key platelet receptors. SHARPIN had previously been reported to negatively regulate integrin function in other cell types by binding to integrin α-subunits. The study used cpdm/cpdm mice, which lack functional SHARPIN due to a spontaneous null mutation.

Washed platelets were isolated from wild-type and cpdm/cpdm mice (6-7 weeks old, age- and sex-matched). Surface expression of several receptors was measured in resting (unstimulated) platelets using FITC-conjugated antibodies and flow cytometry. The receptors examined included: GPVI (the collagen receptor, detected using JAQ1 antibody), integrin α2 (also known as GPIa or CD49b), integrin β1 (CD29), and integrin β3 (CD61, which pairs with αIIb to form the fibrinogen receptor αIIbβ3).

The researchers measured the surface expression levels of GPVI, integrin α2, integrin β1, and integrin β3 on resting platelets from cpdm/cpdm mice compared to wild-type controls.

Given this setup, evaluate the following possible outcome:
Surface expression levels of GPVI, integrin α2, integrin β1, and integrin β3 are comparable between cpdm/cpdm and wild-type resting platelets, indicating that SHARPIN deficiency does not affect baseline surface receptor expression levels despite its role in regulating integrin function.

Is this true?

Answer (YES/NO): NO